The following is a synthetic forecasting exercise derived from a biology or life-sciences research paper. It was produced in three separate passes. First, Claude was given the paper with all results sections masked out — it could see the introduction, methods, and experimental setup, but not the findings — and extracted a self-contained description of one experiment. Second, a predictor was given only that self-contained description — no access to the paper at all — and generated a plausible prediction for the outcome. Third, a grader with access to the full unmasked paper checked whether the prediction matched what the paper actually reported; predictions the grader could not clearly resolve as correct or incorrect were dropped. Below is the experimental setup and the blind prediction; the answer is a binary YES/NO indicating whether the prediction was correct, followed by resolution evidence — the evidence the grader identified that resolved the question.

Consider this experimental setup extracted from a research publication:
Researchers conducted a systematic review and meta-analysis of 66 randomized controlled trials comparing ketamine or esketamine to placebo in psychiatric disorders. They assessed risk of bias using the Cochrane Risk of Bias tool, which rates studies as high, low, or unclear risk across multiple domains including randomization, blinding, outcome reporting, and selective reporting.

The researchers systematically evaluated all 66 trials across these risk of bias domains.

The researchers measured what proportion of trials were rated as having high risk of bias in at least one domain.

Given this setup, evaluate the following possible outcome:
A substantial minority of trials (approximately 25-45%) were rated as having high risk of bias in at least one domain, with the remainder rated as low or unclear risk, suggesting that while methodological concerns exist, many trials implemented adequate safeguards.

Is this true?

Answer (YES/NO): NO